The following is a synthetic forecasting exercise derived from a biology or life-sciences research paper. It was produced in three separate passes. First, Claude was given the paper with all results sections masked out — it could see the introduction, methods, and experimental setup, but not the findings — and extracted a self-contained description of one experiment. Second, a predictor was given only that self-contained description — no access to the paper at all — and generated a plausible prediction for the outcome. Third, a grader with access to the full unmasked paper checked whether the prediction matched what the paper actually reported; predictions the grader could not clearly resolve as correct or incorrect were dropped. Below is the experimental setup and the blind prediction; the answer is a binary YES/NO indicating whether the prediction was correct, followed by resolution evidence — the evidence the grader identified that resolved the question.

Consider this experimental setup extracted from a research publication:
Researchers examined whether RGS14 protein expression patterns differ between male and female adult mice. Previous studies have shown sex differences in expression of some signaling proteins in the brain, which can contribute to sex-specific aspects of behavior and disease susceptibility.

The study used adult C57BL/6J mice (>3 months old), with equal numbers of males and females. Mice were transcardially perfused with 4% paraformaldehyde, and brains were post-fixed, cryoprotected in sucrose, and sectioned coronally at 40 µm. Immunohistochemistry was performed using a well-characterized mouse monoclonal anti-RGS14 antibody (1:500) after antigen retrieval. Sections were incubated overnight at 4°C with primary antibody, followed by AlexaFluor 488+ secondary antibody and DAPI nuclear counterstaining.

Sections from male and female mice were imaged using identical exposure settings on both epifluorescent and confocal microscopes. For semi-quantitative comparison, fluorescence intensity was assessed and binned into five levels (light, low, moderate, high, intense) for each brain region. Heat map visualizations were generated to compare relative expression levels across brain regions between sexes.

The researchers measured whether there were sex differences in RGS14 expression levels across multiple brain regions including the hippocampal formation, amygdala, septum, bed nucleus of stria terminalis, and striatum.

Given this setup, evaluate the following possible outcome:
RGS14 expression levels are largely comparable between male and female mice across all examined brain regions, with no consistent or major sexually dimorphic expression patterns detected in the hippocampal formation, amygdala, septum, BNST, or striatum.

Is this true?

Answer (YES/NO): YES